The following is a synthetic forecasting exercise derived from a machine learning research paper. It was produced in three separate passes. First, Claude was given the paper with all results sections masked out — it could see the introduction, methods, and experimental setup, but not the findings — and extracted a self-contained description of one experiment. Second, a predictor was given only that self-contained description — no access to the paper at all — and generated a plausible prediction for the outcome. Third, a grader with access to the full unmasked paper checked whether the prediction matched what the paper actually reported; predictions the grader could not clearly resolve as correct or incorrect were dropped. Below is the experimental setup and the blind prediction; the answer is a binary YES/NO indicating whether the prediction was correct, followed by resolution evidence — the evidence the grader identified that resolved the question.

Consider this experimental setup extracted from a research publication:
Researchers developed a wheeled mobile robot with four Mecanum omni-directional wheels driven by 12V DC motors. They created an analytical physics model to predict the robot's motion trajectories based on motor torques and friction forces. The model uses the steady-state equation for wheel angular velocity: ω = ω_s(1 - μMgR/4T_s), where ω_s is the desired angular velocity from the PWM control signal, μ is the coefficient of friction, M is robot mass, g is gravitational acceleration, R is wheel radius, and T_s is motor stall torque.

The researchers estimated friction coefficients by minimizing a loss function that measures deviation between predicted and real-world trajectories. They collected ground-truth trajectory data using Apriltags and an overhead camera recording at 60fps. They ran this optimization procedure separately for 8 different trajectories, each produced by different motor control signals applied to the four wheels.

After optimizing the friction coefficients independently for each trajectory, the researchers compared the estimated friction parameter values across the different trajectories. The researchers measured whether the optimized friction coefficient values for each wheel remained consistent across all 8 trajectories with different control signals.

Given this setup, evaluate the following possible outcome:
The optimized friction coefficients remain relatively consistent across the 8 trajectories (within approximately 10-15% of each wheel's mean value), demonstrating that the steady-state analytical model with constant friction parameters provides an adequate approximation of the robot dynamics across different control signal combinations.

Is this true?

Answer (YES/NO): NO